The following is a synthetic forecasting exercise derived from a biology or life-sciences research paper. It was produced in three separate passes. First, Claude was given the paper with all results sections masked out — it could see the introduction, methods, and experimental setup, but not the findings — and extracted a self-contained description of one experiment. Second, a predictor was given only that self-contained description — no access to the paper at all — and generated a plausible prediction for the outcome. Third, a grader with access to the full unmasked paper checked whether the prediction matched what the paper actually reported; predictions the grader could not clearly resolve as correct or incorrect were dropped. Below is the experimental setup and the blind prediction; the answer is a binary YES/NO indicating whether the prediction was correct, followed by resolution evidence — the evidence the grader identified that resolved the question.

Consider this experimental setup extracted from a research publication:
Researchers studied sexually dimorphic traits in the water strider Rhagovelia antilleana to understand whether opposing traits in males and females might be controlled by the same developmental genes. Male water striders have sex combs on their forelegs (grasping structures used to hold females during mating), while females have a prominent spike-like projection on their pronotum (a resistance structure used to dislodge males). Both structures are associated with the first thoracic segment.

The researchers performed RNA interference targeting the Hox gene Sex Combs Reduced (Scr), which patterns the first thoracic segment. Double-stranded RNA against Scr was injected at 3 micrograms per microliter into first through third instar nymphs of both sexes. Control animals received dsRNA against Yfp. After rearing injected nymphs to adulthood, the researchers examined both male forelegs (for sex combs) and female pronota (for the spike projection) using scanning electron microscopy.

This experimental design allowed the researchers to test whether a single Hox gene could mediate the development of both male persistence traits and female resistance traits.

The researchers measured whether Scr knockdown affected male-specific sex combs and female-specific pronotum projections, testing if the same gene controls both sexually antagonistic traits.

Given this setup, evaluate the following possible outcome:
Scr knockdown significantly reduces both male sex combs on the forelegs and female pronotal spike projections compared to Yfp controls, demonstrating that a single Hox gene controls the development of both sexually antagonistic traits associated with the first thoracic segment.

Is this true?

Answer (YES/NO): YES